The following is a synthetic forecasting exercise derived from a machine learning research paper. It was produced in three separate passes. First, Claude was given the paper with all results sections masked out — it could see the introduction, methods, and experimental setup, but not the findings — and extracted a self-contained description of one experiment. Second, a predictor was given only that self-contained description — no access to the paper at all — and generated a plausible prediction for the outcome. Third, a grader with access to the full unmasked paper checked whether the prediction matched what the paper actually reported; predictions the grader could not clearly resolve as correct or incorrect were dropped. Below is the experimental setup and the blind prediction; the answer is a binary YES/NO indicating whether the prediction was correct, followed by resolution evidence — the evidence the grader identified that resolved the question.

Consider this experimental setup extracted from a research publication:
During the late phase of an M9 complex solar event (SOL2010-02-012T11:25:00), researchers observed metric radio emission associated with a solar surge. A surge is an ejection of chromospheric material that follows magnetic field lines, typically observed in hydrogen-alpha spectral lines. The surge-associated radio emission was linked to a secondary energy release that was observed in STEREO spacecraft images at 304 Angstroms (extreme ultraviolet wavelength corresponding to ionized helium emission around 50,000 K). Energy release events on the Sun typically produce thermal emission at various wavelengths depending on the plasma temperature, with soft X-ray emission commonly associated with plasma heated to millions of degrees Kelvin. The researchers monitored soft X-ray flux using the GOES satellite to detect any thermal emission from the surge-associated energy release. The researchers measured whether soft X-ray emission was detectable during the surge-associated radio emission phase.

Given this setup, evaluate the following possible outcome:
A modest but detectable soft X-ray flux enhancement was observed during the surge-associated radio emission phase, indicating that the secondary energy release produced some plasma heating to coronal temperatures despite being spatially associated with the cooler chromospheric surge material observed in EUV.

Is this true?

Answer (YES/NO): NO